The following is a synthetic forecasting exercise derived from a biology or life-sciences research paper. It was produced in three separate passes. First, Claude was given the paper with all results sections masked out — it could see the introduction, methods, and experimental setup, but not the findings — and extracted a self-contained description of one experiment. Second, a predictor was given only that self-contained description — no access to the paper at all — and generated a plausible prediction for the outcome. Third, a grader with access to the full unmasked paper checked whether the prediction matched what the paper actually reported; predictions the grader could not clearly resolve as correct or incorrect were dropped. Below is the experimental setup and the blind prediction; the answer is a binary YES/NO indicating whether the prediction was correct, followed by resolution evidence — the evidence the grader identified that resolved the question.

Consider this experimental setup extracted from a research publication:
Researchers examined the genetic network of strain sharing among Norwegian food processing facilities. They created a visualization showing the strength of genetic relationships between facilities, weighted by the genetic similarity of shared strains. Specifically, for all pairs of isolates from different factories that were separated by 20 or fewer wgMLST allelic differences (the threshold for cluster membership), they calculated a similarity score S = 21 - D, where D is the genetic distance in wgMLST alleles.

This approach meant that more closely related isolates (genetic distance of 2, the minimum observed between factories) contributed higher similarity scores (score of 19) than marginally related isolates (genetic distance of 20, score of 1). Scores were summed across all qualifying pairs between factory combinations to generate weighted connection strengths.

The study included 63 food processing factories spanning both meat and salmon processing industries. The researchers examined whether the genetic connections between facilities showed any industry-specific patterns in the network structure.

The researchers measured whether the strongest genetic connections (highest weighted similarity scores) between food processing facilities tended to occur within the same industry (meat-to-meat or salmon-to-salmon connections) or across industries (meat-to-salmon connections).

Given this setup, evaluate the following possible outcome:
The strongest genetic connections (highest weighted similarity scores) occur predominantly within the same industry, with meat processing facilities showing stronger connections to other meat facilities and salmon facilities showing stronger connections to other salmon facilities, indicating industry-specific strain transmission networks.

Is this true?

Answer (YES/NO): YES